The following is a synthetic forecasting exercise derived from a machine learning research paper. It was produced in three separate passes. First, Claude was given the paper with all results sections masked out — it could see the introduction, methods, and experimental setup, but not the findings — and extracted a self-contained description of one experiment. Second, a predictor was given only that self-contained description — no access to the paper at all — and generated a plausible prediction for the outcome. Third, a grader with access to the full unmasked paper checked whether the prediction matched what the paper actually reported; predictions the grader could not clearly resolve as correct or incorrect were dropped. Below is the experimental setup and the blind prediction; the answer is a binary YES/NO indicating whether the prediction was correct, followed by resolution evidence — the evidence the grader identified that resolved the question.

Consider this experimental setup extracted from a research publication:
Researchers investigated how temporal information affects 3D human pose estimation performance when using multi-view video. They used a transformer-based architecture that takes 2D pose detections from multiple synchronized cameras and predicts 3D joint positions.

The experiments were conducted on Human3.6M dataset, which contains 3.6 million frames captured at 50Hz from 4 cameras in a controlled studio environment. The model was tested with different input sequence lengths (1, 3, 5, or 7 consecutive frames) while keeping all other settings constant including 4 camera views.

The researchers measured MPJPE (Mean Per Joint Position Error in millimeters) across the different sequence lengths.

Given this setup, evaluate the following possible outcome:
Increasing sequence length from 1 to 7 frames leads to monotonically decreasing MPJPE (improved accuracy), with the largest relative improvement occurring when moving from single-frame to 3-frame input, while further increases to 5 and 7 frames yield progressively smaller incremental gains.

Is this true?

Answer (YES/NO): YES